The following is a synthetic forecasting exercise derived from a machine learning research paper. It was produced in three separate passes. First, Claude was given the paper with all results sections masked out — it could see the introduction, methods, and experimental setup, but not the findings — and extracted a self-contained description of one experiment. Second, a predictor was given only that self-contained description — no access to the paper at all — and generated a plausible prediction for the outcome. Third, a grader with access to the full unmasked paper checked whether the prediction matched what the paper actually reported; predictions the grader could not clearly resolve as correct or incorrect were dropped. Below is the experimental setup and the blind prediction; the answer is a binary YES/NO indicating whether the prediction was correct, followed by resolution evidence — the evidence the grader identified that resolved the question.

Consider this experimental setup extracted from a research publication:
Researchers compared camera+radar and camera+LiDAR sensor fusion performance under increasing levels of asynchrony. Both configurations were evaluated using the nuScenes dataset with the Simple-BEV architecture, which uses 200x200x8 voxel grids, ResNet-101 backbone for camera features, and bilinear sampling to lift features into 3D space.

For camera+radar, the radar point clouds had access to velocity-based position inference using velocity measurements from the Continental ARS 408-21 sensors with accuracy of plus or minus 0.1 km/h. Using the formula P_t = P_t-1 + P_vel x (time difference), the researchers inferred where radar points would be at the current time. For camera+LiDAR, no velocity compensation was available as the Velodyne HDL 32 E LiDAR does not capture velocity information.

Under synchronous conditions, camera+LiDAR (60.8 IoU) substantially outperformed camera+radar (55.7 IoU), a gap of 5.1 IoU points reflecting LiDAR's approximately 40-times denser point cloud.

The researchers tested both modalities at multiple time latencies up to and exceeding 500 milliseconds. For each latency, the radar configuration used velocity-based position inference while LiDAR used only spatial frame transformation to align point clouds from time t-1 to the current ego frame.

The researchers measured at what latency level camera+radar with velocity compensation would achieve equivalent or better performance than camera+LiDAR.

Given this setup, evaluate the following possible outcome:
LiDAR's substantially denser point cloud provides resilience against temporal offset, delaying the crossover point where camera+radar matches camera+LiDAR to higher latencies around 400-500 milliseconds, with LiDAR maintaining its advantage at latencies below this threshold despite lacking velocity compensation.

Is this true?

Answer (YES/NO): NO